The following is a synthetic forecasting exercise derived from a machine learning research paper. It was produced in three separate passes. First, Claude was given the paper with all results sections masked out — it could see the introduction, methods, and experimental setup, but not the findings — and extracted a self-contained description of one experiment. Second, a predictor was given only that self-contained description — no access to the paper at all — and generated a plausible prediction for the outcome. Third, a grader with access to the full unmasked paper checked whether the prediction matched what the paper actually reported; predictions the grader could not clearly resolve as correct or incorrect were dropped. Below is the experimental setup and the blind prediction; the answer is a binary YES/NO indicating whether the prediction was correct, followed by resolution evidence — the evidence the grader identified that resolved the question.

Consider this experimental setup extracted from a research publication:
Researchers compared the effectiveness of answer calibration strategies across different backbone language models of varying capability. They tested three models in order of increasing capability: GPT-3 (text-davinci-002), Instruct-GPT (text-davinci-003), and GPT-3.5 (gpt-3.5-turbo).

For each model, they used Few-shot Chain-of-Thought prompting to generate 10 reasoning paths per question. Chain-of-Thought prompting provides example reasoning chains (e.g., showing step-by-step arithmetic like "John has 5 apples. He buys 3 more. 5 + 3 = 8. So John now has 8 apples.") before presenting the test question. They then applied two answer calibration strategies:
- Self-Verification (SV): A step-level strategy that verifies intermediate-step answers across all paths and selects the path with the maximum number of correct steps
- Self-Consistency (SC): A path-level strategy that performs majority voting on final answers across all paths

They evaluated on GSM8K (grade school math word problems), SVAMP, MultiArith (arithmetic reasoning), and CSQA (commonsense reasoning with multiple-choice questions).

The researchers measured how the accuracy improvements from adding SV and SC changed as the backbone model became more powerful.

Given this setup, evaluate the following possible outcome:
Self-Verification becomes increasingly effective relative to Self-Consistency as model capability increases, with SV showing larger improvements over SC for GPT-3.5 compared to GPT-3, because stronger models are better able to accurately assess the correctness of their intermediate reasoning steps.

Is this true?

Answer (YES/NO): NO